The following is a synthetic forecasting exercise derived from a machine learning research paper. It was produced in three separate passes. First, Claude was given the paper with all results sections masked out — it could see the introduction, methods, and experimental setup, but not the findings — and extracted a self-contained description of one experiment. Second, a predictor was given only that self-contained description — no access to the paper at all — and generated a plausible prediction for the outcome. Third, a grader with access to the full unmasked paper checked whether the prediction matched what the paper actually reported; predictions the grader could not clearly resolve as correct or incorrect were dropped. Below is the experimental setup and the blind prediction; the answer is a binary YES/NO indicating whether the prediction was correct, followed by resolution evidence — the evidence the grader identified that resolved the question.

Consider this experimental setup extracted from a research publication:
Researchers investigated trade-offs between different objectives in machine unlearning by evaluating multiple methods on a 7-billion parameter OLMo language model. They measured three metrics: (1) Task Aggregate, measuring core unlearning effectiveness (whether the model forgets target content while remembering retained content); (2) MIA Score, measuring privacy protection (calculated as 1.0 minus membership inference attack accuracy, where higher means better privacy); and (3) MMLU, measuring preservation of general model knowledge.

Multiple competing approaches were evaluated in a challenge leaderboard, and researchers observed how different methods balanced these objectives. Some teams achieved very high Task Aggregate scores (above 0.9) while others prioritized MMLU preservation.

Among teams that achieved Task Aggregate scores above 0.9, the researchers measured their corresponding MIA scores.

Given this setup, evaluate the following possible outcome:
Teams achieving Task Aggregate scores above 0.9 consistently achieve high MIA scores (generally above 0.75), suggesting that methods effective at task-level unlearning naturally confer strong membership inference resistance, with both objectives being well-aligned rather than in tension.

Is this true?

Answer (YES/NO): NO